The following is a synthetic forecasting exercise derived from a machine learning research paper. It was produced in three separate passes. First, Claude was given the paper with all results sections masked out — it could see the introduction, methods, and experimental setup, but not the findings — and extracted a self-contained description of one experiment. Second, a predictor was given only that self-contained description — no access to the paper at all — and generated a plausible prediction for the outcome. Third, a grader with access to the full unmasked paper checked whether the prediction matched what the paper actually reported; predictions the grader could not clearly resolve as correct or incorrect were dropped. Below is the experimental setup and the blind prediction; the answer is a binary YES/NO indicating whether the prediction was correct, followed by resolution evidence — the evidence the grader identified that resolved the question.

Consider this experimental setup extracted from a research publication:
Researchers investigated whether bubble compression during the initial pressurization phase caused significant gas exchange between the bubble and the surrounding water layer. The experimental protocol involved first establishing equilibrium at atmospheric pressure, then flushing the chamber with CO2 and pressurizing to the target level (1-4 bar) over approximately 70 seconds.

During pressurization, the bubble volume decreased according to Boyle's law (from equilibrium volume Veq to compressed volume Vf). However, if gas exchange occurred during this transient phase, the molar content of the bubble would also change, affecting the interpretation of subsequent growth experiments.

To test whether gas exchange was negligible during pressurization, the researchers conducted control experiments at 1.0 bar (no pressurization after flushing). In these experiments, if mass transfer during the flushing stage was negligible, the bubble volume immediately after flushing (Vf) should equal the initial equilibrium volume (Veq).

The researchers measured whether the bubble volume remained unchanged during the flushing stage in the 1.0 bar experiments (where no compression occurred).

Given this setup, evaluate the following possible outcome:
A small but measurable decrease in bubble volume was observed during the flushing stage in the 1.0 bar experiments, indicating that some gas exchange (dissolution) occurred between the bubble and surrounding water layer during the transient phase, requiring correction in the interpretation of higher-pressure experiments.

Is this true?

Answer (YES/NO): NO